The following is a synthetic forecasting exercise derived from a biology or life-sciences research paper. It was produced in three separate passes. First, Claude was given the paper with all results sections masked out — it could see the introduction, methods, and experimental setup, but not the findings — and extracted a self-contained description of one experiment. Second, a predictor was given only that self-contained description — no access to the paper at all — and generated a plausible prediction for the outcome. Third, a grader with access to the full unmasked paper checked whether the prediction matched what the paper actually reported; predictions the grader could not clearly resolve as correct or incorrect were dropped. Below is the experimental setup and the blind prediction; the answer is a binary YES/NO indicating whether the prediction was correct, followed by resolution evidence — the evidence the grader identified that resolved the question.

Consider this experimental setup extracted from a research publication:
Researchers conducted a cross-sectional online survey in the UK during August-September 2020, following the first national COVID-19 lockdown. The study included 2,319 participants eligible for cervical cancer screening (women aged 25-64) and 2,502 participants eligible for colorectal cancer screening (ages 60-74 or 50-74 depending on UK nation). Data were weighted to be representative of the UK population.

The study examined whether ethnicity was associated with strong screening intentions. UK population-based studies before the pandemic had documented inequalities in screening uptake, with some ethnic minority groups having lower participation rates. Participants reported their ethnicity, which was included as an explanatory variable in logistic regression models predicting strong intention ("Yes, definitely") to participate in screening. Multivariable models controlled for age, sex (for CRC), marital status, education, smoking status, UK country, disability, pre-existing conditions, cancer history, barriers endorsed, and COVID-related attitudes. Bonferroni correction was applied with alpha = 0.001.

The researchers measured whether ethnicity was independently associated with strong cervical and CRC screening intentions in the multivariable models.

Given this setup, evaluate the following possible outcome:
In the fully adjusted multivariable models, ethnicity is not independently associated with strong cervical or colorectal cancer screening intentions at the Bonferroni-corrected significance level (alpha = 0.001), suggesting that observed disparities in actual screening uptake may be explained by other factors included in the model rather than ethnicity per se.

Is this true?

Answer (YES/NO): YES